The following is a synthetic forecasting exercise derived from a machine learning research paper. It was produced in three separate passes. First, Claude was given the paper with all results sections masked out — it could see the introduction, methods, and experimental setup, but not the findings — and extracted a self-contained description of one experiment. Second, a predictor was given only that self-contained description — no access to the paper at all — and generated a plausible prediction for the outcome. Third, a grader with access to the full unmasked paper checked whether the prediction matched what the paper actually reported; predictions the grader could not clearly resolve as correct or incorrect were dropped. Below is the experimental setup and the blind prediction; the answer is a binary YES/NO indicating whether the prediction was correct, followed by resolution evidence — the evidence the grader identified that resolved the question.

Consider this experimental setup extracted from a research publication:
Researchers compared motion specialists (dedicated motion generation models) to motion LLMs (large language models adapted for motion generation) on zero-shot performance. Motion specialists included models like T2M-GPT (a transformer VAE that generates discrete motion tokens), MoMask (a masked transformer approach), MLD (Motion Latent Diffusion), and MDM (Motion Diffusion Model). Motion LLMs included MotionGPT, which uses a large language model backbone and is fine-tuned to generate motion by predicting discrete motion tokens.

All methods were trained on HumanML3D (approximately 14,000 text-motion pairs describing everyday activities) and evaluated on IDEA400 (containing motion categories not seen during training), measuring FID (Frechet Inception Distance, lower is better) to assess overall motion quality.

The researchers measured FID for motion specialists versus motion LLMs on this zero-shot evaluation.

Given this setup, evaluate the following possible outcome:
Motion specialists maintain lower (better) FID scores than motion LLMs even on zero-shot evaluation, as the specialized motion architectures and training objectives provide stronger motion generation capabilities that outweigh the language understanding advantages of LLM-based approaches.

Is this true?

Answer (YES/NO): NO